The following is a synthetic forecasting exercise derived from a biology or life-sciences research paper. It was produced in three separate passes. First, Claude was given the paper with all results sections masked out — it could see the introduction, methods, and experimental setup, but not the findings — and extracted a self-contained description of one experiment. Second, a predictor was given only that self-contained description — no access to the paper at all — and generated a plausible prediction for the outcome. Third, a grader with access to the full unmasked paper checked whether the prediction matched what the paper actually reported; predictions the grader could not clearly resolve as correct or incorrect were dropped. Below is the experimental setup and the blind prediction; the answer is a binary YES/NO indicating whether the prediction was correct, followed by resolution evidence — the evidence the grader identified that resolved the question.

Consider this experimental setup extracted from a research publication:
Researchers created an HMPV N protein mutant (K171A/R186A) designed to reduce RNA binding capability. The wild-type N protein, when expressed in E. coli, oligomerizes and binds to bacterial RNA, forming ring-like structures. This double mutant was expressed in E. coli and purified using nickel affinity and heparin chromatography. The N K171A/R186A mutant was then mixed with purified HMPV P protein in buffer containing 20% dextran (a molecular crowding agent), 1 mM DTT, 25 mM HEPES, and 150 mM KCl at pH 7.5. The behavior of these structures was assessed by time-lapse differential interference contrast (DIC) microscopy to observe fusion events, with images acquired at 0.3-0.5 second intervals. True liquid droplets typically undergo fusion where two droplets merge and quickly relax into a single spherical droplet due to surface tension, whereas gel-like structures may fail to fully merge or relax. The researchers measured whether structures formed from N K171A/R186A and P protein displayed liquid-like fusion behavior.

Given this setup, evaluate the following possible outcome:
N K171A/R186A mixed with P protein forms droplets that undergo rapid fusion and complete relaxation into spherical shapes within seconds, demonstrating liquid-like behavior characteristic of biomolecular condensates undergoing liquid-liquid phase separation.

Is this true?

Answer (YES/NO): NO